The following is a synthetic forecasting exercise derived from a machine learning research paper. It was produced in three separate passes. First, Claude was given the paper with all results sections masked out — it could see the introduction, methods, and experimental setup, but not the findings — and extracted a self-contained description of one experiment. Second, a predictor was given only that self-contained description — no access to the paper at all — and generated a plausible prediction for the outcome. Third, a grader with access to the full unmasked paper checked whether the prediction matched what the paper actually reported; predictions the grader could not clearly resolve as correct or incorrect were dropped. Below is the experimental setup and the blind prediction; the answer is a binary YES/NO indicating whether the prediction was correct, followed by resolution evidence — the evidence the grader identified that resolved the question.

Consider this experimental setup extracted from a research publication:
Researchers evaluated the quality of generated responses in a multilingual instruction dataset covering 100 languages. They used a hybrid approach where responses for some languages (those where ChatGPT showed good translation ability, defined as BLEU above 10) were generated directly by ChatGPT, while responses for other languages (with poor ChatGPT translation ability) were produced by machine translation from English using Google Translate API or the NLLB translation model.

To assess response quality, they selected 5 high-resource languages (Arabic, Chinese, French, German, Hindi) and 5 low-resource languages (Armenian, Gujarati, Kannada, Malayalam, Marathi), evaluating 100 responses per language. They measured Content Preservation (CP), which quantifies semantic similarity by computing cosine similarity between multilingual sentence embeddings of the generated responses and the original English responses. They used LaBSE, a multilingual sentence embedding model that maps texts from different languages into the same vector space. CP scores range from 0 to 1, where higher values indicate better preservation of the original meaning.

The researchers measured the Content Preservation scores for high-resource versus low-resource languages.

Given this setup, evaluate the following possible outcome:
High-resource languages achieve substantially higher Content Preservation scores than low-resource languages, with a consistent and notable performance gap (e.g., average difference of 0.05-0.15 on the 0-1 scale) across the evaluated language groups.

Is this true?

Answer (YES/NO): NO